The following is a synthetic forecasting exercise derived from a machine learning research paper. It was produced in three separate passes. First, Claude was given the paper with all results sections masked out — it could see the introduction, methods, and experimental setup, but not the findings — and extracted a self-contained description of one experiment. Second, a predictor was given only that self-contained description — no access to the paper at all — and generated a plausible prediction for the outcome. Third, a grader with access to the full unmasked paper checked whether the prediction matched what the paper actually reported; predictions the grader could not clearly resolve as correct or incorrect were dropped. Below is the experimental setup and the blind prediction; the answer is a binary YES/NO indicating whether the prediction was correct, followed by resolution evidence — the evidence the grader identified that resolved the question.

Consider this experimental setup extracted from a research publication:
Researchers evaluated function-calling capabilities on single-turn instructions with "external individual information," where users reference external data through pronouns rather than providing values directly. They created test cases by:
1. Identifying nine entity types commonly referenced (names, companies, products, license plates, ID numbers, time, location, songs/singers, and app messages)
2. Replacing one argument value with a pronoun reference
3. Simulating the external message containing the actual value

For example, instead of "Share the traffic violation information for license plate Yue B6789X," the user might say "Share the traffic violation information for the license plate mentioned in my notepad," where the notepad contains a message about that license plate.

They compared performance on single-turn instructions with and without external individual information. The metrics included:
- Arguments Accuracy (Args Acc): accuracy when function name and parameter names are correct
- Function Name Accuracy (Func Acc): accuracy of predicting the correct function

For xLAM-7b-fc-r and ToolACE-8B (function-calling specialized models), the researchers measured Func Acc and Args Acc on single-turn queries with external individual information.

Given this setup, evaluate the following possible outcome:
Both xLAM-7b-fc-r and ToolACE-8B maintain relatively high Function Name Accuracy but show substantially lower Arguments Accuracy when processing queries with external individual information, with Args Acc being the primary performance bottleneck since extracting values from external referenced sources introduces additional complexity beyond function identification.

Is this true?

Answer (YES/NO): YES